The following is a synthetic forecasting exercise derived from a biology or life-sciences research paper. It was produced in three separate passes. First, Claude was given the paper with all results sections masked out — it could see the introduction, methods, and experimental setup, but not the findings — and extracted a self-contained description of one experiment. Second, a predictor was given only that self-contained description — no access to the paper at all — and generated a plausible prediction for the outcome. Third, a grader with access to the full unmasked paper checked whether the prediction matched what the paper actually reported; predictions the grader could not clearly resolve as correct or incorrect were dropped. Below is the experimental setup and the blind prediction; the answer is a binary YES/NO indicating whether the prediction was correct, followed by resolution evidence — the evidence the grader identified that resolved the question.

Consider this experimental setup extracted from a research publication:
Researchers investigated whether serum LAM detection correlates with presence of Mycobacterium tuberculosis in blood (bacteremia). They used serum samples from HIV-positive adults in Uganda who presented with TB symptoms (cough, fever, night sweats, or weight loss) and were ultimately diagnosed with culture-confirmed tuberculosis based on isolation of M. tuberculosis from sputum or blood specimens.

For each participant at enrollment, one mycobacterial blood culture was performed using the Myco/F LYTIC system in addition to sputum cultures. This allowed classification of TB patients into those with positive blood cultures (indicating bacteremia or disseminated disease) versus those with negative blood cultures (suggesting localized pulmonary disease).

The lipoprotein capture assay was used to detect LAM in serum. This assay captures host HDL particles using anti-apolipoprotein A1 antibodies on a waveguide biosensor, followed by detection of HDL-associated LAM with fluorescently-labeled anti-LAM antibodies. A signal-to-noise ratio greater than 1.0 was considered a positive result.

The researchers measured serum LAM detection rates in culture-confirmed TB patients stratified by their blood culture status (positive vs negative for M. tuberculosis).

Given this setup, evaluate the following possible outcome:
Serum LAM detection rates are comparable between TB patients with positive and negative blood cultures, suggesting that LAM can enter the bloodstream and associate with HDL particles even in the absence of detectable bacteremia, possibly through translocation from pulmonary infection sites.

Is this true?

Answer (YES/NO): YES